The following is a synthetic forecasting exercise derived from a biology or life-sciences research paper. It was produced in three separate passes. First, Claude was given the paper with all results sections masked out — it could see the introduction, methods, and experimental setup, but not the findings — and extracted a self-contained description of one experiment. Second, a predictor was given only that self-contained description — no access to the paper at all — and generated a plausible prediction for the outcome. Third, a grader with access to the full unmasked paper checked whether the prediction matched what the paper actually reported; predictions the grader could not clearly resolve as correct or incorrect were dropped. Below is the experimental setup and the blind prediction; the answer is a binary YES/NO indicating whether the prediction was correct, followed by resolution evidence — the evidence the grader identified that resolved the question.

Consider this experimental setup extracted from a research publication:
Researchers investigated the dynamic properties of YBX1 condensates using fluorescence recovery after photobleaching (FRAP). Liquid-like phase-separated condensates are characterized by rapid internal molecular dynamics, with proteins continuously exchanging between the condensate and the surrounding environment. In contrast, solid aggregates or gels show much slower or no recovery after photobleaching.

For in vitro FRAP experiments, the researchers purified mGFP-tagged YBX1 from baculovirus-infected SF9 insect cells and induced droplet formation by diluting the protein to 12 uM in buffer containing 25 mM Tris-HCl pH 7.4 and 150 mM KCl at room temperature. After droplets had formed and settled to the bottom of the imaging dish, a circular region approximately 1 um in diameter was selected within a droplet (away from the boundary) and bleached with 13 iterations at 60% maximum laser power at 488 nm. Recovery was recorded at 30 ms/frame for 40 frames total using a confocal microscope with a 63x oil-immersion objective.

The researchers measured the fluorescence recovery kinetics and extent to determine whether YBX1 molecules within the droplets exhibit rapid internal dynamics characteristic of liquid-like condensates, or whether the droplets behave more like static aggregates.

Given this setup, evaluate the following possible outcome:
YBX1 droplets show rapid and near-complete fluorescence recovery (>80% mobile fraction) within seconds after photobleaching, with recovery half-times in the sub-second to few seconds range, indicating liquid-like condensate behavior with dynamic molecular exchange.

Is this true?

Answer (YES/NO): YES